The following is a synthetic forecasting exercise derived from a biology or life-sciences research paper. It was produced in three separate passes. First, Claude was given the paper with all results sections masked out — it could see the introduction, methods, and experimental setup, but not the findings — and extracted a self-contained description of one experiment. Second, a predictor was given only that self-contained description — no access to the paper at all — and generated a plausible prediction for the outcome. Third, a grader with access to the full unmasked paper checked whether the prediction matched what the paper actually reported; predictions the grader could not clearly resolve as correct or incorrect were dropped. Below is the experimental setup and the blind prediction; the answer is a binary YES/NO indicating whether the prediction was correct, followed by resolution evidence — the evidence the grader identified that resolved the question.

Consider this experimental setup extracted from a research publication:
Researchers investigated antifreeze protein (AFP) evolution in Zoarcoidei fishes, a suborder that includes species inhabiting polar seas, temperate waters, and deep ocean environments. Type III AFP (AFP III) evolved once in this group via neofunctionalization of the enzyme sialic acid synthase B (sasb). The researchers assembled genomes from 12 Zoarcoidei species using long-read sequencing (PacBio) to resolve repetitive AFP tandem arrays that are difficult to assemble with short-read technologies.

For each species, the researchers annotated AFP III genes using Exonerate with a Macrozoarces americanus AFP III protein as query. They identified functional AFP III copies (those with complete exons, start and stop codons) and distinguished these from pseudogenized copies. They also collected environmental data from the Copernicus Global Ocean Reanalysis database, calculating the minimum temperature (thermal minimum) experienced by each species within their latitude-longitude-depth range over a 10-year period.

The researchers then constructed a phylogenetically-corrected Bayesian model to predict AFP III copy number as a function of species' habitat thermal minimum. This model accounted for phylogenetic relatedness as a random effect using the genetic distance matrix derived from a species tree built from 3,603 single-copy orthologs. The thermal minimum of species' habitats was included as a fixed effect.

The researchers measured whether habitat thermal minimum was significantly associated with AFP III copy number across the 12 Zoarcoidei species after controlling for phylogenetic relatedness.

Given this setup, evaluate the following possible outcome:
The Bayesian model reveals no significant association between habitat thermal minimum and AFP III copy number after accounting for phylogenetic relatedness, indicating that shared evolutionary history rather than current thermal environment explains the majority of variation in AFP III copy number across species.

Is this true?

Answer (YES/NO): NO